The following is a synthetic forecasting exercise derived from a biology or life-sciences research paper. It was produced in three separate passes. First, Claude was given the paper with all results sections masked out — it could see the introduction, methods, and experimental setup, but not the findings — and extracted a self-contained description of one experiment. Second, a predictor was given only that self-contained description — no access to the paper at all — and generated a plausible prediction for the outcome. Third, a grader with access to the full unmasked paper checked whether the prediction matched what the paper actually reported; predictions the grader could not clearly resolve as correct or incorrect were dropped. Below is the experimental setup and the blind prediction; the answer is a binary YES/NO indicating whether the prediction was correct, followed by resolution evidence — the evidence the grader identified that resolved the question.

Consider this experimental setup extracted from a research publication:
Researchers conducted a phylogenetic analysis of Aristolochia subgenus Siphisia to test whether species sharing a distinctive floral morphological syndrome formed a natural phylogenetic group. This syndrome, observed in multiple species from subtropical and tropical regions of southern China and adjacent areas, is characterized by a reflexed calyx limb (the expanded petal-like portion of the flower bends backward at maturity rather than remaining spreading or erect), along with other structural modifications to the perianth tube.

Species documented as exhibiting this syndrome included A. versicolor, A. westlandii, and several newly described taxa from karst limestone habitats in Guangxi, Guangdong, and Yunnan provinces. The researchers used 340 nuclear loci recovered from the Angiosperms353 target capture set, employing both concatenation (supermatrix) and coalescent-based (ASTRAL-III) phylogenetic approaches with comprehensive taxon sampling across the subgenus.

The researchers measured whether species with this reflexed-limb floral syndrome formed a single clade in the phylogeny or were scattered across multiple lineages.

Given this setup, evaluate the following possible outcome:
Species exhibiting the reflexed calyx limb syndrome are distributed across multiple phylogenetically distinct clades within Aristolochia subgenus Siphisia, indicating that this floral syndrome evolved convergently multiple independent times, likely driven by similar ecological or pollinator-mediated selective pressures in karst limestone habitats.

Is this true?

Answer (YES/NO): NO